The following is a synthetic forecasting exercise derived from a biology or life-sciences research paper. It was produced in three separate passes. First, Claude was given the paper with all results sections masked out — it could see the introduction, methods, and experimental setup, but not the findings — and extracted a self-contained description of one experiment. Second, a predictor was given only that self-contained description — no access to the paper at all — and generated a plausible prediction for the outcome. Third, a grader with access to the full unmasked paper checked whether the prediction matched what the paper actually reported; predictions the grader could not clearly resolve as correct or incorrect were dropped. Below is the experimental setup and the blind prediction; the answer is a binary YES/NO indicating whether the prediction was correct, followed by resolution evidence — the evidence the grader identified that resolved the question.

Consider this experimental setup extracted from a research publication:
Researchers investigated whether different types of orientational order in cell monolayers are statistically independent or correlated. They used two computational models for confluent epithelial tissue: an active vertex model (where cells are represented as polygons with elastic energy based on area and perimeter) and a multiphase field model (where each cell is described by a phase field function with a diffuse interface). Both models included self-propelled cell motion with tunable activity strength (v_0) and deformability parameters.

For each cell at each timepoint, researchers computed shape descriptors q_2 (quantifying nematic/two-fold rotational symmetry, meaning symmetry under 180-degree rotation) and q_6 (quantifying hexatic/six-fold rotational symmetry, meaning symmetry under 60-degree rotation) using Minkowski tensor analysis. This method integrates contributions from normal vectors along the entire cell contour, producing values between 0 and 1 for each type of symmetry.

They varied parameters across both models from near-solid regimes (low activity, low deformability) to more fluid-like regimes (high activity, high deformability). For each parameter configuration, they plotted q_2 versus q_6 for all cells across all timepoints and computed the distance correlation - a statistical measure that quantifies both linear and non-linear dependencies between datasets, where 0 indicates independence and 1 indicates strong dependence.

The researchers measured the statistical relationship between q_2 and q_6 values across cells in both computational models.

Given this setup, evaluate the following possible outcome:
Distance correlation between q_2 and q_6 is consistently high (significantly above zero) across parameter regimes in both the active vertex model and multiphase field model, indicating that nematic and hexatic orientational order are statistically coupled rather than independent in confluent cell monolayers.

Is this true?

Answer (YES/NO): NO